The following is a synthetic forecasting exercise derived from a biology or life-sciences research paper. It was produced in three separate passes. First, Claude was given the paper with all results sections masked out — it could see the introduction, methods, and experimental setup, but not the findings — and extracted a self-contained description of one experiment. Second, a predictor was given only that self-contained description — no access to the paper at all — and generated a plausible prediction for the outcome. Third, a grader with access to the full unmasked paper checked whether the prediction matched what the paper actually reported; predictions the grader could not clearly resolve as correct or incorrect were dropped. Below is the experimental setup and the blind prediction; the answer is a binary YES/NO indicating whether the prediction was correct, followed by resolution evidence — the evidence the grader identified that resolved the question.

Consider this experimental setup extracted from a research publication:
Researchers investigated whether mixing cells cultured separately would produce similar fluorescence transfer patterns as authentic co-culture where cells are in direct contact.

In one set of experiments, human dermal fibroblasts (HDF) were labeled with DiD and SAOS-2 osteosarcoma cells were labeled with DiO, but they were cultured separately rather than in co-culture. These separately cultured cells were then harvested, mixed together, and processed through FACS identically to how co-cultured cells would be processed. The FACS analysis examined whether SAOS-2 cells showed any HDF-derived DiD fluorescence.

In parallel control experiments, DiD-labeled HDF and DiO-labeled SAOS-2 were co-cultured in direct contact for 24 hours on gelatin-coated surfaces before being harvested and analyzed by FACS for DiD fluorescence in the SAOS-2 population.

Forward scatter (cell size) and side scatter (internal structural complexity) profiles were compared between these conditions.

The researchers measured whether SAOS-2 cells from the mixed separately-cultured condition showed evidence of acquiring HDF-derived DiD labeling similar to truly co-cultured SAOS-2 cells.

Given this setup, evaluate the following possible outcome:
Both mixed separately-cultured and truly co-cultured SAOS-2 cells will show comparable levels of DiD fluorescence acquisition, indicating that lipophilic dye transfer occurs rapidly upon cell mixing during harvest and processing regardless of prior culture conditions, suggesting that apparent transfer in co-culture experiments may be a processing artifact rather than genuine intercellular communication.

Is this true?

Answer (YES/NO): NO